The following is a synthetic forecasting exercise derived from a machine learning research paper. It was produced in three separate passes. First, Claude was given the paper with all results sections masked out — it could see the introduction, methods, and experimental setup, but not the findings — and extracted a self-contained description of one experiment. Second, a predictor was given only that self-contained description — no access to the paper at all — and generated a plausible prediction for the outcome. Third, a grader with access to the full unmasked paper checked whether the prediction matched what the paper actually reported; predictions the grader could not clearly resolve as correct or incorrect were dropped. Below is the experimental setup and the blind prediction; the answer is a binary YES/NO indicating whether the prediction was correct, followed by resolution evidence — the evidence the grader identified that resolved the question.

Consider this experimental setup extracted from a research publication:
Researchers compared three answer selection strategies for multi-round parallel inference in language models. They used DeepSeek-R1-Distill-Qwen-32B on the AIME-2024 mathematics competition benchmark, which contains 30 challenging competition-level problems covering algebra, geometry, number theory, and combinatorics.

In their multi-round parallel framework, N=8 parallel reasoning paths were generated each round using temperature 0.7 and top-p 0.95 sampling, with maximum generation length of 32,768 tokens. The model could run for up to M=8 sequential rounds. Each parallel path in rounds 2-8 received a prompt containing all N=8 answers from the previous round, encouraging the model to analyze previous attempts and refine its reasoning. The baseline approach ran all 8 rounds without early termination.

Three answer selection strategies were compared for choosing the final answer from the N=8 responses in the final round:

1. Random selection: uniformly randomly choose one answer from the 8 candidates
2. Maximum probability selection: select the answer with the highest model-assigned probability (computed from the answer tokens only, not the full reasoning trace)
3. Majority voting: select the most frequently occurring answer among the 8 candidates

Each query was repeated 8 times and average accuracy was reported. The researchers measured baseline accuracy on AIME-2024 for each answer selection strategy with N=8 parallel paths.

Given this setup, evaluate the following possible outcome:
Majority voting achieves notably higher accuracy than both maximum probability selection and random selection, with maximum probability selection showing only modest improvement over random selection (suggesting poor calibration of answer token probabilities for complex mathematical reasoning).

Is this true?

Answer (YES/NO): YES